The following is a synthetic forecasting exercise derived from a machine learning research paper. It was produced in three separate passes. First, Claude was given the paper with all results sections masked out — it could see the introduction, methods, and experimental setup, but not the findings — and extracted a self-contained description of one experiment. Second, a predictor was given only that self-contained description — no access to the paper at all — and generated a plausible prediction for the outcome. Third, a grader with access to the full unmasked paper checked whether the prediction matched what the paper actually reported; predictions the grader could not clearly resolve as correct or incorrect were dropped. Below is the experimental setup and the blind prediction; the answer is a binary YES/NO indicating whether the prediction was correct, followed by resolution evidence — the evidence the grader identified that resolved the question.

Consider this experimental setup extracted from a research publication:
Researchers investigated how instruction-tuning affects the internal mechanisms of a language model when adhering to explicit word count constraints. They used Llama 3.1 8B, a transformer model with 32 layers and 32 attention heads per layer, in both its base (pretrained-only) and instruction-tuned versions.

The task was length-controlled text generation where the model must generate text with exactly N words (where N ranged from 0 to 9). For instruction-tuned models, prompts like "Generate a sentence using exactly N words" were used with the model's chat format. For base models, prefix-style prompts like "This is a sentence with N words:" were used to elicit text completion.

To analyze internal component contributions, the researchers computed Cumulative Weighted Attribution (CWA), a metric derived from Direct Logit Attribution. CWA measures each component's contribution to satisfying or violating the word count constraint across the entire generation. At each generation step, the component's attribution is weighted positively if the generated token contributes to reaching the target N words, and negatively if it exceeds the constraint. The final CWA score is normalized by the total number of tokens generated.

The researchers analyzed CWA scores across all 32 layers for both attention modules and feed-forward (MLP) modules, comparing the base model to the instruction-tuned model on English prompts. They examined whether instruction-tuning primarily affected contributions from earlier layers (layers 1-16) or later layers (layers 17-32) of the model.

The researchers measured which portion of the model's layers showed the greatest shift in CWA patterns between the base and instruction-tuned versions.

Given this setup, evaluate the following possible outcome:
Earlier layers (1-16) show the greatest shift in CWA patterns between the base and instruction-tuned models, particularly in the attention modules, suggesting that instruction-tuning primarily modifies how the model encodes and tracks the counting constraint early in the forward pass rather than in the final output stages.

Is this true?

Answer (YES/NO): NO